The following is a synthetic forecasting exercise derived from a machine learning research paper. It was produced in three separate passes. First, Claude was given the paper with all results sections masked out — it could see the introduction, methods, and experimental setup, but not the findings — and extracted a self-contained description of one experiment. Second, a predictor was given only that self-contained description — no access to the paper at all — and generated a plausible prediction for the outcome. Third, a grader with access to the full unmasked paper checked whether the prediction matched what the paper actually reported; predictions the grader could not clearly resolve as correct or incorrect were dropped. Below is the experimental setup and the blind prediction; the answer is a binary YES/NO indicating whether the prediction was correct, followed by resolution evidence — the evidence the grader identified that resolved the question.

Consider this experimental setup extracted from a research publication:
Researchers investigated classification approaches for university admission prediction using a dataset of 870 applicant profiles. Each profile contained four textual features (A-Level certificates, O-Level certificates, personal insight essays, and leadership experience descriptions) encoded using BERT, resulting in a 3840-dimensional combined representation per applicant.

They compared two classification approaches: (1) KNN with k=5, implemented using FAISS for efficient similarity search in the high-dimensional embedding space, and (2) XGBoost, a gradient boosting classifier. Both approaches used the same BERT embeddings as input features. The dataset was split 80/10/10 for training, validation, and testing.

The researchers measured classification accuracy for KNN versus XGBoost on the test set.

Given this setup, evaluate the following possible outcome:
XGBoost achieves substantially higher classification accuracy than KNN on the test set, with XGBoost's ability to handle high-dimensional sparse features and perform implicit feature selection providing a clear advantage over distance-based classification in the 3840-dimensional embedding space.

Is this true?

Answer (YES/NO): YES